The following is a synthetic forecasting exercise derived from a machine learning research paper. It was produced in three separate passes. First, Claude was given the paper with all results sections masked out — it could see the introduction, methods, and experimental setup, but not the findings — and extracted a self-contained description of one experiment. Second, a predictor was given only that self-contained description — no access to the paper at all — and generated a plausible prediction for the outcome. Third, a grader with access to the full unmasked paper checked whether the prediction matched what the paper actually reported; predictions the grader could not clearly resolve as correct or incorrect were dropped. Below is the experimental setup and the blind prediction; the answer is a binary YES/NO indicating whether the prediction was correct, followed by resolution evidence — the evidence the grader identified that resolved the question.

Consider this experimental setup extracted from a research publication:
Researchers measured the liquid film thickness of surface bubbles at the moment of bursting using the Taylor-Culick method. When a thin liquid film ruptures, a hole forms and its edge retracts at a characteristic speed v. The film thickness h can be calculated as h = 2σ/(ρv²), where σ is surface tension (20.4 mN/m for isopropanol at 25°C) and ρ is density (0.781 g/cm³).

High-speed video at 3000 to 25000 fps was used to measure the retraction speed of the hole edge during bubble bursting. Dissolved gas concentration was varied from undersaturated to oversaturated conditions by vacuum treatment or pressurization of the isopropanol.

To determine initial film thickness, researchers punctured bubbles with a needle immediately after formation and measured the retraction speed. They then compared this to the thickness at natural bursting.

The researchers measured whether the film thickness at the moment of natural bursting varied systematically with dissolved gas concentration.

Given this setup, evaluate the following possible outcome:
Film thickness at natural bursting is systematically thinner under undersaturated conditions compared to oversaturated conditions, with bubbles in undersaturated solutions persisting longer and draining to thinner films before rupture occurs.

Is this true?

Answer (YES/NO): YES